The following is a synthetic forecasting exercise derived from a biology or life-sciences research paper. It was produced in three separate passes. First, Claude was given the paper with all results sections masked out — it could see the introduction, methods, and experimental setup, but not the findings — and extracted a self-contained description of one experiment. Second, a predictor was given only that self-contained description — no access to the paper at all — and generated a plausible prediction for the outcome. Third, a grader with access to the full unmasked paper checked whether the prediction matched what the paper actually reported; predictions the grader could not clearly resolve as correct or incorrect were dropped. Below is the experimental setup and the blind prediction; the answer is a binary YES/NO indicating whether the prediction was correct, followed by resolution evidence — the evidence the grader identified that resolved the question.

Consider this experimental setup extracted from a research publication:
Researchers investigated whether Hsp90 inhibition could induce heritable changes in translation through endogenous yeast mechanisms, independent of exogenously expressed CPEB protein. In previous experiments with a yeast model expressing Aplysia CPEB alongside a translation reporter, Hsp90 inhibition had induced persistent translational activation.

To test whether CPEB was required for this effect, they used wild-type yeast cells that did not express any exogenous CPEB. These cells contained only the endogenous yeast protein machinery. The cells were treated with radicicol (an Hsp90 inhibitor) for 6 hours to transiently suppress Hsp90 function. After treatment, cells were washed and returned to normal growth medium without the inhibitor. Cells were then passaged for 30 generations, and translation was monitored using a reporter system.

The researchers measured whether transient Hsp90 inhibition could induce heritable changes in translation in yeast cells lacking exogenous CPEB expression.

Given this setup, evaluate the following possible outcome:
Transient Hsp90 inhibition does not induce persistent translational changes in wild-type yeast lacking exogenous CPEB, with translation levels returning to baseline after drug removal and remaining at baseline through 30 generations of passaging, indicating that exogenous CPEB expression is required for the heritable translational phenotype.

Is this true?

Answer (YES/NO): NO